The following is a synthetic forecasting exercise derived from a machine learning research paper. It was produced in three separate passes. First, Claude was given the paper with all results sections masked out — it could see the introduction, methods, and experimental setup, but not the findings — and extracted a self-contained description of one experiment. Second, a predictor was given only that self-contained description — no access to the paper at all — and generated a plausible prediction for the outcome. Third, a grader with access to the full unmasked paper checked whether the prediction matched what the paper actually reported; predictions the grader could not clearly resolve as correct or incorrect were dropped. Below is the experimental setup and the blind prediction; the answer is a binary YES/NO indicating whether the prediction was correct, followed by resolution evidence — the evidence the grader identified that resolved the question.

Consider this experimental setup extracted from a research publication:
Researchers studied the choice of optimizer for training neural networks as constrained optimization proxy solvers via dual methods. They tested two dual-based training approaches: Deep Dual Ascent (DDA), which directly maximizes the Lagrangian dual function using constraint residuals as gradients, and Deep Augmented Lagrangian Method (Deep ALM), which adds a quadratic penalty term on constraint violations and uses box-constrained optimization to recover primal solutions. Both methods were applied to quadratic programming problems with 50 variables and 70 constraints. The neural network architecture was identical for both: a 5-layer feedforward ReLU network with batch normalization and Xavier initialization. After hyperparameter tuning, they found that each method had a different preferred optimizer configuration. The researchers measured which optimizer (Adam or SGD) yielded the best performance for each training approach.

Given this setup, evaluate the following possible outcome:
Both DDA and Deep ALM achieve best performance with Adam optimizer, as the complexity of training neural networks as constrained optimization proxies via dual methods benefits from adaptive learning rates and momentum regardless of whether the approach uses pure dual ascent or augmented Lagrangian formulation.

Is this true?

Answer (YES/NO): NO